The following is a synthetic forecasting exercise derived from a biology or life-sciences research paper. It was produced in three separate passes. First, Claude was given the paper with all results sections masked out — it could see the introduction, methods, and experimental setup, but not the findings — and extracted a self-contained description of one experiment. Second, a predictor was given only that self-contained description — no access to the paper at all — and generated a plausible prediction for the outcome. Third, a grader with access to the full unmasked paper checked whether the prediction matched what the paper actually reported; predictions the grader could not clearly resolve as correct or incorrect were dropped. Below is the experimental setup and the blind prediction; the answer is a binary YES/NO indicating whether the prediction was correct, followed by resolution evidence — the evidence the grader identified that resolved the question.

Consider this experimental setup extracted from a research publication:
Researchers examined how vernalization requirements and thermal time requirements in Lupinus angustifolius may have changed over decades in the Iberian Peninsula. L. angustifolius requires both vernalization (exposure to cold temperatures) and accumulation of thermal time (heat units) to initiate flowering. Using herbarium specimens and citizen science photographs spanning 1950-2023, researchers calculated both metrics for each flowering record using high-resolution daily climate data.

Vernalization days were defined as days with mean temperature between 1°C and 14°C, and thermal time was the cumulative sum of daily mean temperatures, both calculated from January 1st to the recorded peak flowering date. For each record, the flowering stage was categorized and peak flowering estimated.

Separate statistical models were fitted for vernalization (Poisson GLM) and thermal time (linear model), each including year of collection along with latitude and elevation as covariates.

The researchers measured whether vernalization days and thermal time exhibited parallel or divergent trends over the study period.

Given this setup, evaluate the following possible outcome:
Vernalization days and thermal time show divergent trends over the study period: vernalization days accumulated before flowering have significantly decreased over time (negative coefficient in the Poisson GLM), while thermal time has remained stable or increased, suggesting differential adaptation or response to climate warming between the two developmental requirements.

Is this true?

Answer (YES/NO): YES